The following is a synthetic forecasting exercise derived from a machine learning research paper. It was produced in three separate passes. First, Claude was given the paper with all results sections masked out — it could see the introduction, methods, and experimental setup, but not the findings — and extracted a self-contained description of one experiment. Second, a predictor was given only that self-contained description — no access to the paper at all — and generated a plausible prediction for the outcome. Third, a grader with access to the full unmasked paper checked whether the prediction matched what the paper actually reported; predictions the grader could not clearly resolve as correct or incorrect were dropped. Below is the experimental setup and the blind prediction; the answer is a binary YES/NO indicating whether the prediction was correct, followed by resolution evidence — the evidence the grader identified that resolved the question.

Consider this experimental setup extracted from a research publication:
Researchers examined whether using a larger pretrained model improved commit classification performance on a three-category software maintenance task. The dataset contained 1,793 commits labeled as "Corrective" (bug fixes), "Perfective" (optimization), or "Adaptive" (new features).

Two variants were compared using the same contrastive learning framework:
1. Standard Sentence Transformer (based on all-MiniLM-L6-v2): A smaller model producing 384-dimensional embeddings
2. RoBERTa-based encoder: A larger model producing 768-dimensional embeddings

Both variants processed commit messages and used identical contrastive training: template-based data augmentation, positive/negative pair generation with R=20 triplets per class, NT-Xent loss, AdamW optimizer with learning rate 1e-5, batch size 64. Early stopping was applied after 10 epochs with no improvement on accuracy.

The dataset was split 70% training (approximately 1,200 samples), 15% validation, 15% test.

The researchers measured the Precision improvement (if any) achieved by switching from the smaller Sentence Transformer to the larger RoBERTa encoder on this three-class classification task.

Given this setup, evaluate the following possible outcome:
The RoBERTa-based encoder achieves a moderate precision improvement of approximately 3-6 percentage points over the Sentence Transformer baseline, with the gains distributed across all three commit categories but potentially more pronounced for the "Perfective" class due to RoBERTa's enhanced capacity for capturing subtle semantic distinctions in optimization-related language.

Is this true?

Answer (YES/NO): NO